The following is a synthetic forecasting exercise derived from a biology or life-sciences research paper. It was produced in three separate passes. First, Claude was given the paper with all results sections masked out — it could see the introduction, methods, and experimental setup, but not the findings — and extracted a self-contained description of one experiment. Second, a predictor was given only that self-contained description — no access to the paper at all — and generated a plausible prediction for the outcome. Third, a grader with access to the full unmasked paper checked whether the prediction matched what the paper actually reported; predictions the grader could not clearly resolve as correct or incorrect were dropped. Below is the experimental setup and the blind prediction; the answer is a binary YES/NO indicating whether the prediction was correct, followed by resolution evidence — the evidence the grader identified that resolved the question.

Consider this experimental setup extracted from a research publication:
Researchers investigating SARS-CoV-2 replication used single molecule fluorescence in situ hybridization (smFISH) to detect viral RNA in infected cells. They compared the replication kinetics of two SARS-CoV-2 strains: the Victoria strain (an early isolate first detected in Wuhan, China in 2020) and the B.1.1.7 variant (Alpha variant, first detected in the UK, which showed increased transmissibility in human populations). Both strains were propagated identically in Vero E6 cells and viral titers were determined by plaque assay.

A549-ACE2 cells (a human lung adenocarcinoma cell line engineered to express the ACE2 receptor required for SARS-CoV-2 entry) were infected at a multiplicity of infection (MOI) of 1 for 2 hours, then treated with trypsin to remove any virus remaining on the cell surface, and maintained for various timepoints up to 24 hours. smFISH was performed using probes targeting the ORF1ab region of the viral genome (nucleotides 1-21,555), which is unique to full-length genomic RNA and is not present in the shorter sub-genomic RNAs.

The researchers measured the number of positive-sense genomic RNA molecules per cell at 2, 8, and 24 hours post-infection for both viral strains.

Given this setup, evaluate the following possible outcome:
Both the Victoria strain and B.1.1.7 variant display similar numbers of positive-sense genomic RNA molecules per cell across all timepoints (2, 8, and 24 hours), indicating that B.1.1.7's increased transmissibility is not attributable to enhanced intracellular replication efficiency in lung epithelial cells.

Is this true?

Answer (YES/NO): NO